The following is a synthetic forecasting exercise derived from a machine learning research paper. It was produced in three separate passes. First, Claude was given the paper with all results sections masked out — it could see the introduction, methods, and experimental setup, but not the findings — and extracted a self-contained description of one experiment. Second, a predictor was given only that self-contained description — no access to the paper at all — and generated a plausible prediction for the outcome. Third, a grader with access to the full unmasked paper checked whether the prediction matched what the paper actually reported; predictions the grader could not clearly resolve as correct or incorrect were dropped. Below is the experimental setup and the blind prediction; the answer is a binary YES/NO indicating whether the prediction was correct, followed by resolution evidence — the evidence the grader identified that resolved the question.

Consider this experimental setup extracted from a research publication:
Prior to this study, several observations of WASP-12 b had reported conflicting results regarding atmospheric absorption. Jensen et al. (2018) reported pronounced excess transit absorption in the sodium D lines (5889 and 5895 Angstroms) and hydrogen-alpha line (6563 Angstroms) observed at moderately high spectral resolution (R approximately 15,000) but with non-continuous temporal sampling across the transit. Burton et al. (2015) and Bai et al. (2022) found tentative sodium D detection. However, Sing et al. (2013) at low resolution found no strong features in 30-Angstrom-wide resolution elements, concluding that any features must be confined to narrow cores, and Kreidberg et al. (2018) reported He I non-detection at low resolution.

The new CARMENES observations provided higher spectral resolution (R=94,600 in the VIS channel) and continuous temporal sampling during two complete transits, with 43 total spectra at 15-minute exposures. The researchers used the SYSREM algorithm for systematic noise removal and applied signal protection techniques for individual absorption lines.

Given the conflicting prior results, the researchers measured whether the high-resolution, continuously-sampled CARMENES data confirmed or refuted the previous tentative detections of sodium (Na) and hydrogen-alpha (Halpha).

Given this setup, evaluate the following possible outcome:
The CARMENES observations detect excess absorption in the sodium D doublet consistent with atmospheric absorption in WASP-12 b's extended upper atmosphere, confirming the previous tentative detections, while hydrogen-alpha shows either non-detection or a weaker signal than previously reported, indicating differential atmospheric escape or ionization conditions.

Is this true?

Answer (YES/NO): NO